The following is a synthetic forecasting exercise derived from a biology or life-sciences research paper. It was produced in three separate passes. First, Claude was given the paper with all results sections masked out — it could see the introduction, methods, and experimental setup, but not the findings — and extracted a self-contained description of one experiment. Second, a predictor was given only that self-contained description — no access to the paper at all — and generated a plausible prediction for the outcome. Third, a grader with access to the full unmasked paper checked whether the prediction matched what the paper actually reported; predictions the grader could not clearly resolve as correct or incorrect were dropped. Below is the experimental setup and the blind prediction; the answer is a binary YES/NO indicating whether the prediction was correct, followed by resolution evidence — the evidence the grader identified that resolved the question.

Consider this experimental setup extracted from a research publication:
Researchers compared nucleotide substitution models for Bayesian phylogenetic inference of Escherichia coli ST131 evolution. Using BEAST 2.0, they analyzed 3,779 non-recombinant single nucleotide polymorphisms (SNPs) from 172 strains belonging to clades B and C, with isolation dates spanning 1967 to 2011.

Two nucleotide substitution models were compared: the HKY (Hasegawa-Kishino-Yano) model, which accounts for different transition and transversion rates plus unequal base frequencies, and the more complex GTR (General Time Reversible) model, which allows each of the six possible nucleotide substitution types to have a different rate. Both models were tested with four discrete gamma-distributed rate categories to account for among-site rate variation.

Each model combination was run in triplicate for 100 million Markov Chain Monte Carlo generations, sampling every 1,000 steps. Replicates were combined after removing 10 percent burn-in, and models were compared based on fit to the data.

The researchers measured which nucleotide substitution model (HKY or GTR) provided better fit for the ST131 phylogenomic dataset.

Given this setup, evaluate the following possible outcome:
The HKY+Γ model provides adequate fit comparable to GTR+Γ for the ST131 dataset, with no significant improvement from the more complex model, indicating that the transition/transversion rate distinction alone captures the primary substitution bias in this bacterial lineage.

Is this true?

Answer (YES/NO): NO